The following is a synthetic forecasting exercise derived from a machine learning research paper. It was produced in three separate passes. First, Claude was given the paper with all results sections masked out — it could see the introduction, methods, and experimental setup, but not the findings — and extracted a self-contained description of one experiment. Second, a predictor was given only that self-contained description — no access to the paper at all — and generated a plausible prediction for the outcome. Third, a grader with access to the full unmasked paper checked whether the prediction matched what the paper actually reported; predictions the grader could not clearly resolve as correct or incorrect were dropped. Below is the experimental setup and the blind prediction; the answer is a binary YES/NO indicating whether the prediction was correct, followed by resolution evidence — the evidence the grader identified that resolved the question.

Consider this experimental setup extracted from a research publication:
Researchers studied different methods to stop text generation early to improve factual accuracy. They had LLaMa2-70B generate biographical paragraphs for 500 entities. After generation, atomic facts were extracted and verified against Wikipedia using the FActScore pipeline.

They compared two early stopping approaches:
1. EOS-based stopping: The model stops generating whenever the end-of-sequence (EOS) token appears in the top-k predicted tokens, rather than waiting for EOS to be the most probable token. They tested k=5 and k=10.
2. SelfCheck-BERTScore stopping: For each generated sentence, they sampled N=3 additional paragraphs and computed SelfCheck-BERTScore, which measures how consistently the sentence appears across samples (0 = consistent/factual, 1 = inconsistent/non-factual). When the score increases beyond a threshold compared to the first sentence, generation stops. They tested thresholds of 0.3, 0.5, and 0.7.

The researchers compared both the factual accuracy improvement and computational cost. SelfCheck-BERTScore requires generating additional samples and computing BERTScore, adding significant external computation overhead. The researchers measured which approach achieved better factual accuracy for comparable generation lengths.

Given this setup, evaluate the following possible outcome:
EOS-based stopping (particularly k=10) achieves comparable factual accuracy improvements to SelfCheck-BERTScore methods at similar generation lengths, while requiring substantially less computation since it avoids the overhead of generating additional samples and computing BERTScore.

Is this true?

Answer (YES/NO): NO